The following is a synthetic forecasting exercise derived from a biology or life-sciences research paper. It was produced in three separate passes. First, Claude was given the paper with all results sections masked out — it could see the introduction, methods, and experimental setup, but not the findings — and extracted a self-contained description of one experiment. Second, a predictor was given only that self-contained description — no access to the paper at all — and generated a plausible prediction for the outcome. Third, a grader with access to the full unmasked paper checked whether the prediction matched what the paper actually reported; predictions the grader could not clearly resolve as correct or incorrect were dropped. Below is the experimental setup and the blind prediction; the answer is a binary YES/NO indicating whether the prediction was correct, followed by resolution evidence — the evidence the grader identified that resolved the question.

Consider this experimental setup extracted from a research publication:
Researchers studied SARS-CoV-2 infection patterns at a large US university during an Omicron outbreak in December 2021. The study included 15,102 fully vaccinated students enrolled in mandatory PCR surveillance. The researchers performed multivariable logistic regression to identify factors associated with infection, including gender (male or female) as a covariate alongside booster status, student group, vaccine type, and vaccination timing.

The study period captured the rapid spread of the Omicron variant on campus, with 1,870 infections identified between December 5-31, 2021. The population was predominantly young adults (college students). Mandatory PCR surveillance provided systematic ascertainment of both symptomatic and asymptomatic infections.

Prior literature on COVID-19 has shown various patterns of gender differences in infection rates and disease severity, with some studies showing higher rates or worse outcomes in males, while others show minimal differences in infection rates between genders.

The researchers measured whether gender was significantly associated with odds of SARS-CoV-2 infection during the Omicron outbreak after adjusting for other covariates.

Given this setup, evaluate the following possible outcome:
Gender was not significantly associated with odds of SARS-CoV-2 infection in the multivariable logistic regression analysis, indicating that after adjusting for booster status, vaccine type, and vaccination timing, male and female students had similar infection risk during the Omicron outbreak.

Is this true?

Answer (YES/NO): YES